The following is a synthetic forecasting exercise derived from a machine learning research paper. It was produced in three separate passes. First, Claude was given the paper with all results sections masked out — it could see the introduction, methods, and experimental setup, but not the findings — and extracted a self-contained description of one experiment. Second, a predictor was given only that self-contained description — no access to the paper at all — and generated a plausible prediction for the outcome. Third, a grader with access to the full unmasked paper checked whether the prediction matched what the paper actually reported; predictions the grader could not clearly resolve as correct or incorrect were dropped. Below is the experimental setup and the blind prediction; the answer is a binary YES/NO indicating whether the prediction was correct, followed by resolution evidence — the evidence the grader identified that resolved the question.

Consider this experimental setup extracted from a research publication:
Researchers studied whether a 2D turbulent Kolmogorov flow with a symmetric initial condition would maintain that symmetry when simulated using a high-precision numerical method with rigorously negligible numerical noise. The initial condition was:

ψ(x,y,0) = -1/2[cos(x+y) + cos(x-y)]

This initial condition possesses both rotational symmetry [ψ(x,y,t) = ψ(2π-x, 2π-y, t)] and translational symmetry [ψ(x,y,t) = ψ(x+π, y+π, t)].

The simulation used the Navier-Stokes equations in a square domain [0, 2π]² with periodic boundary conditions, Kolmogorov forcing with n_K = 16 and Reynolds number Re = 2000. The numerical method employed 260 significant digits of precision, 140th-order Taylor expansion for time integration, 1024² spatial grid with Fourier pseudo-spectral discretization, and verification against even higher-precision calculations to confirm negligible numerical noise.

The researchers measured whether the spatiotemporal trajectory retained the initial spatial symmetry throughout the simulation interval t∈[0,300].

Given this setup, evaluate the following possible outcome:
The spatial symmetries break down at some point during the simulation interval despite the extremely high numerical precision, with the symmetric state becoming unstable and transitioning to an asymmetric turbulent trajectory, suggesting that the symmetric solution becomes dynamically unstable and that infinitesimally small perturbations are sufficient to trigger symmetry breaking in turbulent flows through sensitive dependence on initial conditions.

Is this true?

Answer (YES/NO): NO